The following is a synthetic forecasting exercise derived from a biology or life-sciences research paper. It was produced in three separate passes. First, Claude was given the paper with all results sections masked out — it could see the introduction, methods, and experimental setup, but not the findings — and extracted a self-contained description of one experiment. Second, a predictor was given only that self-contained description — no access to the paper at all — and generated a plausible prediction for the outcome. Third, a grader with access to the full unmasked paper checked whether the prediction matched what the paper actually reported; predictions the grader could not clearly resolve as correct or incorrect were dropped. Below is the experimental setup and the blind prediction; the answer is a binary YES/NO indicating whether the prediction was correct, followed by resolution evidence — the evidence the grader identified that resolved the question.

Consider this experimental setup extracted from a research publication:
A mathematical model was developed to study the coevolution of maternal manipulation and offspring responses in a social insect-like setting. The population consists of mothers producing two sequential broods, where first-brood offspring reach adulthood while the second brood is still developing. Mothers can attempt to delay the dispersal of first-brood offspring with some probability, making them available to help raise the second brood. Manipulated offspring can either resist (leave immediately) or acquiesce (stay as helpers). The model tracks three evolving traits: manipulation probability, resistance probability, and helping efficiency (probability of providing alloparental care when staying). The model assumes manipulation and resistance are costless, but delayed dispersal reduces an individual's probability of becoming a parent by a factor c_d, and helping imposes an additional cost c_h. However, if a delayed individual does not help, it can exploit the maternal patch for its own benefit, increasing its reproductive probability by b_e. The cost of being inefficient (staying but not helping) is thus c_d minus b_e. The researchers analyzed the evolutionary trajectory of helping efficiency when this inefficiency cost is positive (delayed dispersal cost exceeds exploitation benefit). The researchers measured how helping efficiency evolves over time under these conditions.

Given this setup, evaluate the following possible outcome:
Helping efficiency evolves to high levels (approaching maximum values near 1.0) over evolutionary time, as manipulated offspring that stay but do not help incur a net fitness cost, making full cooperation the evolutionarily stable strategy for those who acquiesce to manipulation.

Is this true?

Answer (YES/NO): YES